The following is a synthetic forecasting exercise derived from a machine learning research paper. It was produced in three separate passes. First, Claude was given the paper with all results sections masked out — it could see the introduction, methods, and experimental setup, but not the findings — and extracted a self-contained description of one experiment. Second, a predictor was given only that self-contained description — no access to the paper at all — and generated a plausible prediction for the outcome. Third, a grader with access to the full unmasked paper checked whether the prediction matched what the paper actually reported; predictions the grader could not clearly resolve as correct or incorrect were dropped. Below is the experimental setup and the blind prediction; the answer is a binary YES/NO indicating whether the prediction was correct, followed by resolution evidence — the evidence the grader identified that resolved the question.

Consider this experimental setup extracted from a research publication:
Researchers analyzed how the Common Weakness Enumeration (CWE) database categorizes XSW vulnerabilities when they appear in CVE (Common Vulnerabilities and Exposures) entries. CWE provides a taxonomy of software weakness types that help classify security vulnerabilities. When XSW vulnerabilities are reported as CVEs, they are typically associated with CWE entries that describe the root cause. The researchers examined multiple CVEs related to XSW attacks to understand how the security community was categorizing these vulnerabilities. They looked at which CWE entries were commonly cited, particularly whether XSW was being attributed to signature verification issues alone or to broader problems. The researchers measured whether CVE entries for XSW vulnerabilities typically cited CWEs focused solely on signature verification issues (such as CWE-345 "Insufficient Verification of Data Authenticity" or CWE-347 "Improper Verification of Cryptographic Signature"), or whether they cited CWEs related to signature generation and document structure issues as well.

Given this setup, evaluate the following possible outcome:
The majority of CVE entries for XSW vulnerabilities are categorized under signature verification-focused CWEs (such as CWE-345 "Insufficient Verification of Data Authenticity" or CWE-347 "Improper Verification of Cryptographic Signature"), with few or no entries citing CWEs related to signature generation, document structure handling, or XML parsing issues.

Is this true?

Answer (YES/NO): YES